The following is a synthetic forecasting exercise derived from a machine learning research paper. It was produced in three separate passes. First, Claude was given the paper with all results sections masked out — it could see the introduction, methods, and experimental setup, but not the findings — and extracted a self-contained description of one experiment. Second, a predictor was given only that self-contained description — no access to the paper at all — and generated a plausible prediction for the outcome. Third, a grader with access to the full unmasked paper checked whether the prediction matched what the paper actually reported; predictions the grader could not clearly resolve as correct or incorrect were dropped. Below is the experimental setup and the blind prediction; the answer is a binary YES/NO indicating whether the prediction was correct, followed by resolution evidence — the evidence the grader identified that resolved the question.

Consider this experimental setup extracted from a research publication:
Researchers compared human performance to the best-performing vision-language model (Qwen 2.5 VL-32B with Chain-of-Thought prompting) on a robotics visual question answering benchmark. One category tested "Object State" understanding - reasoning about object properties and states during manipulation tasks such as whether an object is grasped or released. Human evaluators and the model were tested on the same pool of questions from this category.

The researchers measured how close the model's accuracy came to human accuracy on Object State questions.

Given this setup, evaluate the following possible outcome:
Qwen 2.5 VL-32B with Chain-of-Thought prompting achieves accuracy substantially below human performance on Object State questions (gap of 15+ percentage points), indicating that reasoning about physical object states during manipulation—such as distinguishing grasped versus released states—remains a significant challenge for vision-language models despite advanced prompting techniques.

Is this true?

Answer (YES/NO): NO